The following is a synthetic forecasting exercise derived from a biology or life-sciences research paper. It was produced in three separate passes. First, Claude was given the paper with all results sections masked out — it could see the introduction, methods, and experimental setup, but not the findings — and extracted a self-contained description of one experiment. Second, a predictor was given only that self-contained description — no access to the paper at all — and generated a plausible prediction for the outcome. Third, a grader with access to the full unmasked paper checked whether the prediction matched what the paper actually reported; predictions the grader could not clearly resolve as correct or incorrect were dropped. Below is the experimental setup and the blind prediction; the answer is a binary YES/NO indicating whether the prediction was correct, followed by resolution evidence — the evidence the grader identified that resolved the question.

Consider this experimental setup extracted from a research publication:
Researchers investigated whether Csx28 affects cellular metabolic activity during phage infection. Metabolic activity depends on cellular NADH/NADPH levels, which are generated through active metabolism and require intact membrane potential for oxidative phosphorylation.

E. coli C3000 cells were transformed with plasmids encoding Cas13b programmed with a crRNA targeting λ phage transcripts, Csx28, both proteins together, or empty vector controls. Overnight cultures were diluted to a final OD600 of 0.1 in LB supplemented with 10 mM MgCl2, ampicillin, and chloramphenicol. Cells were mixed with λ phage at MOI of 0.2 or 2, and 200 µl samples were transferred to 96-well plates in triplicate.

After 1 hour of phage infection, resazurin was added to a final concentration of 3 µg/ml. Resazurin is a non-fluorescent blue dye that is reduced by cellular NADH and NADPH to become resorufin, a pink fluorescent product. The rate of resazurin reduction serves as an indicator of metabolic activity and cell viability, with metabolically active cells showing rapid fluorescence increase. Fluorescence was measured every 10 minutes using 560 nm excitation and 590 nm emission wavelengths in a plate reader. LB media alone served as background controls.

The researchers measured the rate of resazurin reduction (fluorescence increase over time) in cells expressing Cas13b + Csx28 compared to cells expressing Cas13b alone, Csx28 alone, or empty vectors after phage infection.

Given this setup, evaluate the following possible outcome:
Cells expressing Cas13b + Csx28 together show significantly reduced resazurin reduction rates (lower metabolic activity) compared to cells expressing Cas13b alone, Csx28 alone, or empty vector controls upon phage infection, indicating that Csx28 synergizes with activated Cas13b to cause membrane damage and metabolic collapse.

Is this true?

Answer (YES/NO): YES